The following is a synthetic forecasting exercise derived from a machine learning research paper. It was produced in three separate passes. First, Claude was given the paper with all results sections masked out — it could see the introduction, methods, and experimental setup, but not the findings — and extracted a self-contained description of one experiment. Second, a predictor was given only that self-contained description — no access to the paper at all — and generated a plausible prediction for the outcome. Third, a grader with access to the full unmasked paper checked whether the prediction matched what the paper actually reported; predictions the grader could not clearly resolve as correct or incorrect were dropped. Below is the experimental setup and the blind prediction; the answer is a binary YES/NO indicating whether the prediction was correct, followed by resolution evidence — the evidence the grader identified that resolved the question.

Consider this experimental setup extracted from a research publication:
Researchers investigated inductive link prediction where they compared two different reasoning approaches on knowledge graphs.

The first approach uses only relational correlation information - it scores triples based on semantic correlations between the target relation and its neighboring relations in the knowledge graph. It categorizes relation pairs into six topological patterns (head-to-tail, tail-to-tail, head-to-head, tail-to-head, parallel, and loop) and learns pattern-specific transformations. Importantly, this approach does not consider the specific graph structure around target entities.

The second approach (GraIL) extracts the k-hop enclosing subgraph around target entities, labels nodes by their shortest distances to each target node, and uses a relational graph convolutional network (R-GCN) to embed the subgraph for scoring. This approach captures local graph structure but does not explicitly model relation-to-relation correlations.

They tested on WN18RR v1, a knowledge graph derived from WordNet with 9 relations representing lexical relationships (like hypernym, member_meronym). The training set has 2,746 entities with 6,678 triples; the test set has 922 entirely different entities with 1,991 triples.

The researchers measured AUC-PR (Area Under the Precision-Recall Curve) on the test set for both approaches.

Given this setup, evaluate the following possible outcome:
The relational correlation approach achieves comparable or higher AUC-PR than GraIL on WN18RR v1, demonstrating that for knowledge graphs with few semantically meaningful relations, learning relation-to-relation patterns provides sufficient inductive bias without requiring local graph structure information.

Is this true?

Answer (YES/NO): YES